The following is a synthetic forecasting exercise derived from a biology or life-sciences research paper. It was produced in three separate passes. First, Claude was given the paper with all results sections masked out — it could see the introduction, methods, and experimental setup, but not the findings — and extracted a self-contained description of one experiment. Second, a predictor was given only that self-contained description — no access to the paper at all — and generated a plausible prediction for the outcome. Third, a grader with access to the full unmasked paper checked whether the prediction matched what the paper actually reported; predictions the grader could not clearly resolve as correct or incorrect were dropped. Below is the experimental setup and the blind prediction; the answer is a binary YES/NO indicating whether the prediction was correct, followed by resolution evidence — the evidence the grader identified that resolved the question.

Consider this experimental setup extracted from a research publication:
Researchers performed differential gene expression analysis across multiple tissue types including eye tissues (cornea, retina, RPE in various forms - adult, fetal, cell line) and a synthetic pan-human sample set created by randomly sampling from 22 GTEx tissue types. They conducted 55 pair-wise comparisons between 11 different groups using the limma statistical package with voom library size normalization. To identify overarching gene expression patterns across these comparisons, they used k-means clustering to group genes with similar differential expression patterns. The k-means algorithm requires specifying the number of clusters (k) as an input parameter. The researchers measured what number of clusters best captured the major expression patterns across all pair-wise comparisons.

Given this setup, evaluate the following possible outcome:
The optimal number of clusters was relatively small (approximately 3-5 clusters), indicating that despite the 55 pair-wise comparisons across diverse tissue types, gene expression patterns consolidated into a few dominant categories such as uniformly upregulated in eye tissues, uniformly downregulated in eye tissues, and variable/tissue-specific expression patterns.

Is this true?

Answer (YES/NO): NO